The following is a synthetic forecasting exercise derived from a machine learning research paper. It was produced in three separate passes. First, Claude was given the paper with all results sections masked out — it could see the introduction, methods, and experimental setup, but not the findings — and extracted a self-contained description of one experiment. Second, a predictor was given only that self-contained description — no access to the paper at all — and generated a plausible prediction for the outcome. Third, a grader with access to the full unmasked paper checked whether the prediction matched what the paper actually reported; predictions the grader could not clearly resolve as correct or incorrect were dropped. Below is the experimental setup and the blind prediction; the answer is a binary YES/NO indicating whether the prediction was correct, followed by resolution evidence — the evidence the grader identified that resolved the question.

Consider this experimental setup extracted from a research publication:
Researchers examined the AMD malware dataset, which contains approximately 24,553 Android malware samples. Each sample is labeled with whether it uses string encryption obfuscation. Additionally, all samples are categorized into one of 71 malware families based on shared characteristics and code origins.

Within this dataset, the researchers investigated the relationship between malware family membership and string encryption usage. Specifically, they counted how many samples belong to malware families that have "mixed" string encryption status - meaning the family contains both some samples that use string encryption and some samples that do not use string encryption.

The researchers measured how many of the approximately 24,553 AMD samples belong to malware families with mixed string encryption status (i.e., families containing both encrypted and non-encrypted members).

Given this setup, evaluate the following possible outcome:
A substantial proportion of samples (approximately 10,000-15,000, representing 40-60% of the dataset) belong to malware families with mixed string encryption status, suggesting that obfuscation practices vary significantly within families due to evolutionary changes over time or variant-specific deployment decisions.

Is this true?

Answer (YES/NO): NO